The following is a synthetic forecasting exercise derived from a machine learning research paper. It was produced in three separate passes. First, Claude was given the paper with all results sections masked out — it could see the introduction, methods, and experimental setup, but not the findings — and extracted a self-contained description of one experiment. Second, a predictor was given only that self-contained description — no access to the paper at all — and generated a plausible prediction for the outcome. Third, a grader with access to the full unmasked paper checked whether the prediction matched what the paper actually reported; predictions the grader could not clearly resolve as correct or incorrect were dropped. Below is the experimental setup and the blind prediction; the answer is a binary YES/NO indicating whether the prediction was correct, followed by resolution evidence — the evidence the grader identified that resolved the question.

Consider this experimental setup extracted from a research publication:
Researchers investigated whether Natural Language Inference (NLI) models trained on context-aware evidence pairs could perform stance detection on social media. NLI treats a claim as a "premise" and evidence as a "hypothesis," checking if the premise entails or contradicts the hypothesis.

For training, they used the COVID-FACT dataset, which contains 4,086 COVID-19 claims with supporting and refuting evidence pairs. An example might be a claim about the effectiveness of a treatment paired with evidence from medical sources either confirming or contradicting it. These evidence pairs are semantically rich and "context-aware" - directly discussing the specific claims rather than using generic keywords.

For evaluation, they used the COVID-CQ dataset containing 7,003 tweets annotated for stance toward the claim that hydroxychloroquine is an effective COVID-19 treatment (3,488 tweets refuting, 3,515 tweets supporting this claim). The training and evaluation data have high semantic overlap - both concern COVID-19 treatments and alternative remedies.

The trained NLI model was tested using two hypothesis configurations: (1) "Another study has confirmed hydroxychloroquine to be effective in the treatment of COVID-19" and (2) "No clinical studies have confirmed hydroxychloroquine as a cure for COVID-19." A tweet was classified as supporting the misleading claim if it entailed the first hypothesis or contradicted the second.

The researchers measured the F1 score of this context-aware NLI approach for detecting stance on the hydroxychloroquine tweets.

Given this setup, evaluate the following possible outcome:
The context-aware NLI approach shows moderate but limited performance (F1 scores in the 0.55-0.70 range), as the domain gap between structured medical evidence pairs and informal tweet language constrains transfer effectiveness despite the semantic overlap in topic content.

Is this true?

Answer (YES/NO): NO